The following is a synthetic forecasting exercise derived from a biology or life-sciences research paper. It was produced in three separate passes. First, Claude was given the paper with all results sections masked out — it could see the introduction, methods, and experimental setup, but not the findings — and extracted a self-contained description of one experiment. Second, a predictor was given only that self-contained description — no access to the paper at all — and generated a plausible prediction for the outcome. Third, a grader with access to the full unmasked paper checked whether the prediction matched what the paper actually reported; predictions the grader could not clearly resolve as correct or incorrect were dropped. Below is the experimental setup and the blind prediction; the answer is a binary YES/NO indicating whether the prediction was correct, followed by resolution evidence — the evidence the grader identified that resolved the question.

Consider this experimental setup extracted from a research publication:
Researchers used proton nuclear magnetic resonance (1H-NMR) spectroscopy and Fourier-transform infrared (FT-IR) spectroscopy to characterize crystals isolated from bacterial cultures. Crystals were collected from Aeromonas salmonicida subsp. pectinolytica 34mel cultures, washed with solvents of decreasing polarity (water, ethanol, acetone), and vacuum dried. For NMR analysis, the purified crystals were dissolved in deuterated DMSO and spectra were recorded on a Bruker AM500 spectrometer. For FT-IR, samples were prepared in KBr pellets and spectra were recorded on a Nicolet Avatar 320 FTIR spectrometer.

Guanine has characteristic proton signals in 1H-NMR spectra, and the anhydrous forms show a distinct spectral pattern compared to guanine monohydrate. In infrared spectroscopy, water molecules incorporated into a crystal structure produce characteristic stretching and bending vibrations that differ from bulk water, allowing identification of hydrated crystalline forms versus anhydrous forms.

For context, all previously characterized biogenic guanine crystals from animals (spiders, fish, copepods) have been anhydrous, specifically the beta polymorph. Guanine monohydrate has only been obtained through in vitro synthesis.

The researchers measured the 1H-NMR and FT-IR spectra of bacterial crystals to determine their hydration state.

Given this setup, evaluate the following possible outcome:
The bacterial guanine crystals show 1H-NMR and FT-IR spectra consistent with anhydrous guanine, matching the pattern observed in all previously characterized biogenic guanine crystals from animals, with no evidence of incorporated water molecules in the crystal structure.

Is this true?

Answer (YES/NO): NO